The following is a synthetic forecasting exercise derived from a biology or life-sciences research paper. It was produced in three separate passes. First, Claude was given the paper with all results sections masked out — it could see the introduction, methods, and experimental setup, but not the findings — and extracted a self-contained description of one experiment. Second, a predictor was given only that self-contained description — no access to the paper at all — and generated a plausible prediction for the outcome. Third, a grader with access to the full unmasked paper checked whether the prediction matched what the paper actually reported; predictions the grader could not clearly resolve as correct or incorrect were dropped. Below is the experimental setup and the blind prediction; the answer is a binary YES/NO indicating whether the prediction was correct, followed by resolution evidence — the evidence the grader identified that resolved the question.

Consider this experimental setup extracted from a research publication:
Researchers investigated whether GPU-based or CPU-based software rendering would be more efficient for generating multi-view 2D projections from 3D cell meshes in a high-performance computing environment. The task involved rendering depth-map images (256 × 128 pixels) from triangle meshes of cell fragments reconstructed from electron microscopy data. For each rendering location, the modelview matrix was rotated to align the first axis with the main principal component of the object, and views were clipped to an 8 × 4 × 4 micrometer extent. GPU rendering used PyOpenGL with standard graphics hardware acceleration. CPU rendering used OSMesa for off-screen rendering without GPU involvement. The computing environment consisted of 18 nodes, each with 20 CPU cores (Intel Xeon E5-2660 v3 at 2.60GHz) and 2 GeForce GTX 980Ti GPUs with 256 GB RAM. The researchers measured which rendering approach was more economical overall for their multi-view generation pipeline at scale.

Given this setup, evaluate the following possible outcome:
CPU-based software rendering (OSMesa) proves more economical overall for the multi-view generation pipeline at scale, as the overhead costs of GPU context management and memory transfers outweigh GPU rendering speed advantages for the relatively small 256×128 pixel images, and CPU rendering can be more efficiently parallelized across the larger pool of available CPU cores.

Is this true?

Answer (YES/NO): YES